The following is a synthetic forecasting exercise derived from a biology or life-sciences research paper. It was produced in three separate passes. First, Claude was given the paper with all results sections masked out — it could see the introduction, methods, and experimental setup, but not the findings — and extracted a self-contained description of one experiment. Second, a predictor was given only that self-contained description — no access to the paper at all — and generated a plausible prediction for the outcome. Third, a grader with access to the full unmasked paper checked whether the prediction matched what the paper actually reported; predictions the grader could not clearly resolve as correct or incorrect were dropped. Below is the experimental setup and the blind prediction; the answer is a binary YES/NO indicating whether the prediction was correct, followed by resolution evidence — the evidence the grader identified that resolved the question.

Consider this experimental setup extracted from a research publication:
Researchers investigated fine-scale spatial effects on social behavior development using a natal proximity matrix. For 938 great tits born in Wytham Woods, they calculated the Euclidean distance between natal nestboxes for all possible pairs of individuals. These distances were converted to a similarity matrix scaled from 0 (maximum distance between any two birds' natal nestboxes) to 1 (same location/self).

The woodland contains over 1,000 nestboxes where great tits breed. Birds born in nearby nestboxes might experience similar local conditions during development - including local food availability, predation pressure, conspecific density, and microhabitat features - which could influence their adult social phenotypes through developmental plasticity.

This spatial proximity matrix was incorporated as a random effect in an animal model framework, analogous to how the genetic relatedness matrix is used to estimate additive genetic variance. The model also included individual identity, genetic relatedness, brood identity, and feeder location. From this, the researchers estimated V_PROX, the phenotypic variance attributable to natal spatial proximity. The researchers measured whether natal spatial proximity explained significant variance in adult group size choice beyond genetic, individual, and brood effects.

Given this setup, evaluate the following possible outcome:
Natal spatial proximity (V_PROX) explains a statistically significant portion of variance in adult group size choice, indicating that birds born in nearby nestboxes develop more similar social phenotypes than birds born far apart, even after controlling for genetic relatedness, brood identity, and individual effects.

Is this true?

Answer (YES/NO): YES